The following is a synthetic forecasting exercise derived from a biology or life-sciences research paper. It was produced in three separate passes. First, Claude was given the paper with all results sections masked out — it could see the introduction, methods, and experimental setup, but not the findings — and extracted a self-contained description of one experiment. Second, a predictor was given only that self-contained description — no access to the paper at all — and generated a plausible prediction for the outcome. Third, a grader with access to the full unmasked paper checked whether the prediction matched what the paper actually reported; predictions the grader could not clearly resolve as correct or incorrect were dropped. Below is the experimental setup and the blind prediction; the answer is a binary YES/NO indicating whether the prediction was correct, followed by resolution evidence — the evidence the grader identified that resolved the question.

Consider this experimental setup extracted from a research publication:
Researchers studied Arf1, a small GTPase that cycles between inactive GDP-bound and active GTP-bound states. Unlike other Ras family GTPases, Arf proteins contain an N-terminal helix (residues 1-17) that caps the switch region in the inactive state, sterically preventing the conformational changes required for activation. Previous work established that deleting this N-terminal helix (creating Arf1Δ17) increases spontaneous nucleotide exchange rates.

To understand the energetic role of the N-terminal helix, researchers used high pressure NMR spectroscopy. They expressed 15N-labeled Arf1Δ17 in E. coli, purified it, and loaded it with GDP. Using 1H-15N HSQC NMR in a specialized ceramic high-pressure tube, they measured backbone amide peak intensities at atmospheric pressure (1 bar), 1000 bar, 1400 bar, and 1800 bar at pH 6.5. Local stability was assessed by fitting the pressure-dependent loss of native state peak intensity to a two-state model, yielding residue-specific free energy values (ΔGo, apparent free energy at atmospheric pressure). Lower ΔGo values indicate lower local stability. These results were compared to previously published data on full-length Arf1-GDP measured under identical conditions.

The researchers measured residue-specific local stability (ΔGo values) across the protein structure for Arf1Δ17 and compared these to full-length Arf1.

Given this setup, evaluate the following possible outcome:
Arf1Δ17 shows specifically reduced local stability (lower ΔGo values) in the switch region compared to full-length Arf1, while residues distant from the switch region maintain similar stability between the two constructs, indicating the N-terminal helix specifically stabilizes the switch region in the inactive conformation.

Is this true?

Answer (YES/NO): NO